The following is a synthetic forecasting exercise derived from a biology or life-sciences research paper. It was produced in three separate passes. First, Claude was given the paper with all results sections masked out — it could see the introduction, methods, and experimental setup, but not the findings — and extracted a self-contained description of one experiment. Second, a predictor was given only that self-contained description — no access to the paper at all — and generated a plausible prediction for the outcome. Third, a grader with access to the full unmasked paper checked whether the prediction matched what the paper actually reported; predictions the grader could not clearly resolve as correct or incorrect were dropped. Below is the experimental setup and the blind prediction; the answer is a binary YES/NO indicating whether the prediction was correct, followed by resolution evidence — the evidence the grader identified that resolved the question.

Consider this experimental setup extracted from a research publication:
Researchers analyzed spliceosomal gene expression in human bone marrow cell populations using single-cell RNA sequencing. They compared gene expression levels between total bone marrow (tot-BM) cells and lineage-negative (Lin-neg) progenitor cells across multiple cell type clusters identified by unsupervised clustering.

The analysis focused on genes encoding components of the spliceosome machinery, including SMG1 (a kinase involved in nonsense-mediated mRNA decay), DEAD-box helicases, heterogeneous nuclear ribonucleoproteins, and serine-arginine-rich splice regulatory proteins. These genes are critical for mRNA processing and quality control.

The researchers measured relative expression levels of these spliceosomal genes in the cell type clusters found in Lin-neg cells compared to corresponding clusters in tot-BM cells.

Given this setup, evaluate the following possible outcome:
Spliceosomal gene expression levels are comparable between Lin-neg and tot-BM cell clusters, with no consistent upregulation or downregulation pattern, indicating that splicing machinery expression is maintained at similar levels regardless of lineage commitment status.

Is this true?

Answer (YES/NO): NO